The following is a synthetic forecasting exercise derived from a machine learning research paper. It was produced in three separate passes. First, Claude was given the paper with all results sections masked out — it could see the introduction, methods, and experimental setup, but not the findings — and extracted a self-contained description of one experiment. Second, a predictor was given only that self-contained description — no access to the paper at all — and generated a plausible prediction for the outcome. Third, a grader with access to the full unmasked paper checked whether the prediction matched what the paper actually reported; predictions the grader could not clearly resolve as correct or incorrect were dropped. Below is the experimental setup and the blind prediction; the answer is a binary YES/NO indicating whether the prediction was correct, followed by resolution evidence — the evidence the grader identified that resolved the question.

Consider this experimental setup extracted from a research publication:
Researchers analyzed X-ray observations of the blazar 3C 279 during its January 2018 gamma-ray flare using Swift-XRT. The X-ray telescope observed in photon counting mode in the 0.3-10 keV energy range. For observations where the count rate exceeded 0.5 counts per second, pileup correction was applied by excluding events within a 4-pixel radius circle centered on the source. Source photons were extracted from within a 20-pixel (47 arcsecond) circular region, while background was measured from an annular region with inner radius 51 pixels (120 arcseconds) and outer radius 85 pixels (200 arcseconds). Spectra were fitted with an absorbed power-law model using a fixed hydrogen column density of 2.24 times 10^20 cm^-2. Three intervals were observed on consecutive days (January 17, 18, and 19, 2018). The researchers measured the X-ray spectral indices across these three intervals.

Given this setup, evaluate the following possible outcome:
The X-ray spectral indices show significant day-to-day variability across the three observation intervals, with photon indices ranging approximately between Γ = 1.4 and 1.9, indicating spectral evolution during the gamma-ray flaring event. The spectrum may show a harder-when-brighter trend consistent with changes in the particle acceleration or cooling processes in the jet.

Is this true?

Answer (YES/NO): NO